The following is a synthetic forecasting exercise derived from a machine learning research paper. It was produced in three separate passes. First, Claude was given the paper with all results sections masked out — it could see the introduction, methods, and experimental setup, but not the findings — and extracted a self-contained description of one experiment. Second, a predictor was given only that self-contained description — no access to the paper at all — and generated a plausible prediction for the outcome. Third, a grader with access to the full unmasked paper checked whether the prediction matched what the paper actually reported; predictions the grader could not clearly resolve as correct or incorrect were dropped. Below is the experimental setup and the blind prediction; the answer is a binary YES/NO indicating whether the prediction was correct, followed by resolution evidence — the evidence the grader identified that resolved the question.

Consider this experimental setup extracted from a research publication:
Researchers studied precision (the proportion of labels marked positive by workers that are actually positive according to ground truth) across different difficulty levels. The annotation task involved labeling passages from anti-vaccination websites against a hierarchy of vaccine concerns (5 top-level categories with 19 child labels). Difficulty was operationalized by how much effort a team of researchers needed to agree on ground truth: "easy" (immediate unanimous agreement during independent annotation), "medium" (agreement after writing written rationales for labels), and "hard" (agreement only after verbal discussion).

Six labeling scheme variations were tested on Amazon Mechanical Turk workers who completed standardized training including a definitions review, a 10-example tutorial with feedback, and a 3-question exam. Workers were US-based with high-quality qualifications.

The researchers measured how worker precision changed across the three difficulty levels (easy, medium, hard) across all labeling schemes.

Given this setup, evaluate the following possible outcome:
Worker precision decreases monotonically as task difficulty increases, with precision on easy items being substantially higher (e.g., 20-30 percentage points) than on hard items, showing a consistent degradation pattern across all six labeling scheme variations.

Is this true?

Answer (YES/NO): NO